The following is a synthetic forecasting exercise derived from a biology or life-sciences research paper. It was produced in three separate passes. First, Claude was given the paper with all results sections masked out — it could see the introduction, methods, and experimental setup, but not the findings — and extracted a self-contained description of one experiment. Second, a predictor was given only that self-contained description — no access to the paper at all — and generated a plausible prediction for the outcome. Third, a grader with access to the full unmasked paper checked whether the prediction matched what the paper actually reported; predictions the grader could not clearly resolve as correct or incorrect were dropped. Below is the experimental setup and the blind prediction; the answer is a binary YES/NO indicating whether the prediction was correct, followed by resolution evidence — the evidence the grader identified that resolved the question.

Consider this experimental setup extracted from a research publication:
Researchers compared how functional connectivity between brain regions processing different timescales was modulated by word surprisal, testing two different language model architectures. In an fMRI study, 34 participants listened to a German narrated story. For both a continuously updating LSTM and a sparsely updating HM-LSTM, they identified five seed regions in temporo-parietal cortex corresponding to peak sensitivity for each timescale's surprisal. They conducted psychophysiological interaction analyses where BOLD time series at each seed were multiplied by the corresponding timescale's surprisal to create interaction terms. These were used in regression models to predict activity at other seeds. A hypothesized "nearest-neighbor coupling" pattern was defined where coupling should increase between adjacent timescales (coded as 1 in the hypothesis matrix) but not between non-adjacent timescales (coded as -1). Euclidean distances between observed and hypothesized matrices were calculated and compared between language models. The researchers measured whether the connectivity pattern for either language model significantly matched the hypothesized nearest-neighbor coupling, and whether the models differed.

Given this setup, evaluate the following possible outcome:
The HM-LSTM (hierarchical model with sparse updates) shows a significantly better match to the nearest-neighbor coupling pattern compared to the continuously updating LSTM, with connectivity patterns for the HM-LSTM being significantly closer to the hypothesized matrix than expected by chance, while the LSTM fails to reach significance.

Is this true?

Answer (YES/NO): YES